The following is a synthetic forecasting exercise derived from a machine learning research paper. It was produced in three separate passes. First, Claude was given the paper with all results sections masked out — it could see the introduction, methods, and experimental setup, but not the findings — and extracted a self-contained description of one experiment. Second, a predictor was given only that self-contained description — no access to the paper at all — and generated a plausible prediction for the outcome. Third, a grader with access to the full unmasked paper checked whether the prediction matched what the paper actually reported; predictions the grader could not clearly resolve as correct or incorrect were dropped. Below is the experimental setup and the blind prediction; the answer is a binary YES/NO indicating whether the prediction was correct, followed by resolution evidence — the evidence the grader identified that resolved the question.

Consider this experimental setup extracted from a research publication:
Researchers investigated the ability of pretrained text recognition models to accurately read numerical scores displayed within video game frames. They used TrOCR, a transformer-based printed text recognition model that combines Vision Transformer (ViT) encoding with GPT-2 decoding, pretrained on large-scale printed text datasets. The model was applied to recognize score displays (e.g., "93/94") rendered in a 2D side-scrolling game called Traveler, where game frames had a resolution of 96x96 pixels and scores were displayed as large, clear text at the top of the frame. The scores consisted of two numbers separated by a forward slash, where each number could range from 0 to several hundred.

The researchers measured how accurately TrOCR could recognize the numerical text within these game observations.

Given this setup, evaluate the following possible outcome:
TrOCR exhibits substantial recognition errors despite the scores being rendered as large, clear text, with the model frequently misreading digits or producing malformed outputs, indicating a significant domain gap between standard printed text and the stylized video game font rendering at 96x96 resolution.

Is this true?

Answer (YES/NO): NO